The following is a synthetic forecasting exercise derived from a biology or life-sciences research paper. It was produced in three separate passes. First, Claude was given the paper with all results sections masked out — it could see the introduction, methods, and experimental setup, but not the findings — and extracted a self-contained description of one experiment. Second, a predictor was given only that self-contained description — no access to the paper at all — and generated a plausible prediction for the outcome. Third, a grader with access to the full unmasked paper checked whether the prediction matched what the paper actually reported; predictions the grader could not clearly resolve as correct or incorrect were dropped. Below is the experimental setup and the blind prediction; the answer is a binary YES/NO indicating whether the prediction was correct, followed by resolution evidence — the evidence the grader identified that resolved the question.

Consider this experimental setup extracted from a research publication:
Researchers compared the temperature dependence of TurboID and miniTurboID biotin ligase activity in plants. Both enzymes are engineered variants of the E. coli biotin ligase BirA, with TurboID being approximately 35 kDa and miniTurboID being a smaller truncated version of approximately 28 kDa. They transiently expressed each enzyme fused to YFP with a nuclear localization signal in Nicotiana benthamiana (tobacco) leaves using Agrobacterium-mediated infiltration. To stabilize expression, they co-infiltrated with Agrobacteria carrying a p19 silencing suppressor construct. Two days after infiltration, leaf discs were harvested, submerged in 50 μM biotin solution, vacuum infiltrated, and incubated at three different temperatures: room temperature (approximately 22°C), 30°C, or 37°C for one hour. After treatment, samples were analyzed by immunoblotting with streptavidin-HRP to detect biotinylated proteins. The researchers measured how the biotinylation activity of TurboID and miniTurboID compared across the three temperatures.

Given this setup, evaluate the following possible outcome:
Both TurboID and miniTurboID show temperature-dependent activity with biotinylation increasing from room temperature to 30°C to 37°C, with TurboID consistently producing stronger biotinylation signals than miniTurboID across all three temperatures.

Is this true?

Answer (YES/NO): NO